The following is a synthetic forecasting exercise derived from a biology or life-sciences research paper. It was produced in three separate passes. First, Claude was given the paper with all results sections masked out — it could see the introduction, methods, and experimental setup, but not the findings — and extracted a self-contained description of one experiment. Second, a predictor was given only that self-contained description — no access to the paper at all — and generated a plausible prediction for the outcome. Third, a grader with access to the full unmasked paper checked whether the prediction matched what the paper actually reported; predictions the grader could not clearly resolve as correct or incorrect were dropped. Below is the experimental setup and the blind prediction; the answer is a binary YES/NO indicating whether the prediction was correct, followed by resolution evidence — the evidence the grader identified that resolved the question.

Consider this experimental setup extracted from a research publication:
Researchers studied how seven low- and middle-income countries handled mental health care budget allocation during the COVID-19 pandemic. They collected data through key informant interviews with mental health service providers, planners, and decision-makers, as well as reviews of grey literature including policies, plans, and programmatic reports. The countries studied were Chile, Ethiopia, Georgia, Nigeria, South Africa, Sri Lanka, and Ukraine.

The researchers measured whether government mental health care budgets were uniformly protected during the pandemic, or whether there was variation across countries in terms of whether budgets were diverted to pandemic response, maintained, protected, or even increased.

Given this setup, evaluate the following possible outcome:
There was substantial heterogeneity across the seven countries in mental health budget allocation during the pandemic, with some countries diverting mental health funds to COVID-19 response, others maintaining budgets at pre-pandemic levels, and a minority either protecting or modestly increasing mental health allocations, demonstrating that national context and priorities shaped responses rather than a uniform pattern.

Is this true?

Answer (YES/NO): YES